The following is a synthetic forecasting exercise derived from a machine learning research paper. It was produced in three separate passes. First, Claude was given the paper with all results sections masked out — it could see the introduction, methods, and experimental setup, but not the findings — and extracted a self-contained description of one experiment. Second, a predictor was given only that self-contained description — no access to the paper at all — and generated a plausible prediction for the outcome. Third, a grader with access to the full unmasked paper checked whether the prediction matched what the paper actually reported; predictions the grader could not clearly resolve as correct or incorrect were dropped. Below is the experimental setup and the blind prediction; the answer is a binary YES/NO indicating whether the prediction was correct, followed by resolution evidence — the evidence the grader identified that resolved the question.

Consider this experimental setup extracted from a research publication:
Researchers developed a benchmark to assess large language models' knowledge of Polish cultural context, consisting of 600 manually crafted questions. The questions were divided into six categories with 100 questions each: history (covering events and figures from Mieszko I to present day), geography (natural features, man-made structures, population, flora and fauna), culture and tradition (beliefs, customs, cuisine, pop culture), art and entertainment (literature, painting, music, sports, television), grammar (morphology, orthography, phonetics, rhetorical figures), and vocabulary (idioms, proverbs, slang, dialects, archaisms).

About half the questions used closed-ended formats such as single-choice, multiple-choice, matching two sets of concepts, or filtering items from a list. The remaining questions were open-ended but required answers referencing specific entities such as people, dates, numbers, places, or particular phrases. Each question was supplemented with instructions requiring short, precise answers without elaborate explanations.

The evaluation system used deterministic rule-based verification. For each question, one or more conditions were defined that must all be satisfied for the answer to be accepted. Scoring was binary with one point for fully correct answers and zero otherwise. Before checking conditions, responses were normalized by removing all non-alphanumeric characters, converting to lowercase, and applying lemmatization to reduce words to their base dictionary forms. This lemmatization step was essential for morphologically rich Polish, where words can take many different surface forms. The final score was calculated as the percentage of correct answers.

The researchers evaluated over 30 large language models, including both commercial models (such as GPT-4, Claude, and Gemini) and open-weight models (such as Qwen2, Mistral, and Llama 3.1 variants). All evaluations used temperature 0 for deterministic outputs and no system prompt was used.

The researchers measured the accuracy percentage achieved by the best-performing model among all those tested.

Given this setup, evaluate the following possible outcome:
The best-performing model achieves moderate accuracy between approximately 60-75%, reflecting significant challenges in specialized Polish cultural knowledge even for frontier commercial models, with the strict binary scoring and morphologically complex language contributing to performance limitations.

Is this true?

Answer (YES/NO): NO